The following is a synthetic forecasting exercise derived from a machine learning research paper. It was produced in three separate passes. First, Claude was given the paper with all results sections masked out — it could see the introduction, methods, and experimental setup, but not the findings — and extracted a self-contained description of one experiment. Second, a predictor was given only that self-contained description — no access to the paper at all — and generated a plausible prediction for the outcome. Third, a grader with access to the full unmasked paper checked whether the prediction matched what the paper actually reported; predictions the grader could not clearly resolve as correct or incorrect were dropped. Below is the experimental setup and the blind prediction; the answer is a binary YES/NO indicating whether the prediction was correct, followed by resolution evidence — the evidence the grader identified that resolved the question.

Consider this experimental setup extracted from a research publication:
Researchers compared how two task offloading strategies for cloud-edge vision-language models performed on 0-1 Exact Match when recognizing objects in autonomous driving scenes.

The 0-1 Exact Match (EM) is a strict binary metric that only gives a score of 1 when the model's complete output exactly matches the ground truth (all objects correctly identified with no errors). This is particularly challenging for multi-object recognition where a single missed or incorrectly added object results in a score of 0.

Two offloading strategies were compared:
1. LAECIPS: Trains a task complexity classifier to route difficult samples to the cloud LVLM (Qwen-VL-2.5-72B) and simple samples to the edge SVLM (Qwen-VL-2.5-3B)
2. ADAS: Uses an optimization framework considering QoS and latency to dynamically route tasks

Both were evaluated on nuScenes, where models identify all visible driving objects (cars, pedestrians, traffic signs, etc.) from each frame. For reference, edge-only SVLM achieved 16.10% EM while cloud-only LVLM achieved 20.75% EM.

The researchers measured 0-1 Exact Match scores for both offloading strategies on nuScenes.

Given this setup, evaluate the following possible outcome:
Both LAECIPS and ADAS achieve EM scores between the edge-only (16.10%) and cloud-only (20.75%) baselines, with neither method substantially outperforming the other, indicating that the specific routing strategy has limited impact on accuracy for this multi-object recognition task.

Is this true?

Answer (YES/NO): NO